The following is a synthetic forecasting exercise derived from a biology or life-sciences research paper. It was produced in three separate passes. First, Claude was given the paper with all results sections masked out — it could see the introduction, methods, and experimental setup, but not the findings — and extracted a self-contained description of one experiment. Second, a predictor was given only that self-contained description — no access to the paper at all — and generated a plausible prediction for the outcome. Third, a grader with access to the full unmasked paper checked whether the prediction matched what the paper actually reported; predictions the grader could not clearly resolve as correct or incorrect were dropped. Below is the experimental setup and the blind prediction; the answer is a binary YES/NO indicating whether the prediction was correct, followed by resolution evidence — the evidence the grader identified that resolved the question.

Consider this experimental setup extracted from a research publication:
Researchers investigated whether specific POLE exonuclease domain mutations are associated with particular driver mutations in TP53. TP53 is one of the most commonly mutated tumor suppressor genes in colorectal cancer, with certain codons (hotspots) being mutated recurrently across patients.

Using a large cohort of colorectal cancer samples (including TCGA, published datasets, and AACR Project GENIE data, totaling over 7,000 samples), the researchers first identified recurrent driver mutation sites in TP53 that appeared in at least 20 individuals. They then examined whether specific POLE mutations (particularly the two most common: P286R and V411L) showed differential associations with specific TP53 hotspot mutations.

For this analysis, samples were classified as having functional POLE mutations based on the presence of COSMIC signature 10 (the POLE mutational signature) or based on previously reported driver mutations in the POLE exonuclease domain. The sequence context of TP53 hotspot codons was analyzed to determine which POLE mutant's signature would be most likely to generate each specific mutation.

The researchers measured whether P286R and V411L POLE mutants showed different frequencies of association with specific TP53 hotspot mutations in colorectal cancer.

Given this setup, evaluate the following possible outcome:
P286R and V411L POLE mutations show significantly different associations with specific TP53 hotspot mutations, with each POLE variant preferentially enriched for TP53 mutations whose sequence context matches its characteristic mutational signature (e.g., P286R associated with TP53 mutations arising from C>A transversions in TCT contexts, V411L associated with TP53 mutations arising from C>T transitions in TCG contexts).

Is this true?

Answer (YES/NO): NO